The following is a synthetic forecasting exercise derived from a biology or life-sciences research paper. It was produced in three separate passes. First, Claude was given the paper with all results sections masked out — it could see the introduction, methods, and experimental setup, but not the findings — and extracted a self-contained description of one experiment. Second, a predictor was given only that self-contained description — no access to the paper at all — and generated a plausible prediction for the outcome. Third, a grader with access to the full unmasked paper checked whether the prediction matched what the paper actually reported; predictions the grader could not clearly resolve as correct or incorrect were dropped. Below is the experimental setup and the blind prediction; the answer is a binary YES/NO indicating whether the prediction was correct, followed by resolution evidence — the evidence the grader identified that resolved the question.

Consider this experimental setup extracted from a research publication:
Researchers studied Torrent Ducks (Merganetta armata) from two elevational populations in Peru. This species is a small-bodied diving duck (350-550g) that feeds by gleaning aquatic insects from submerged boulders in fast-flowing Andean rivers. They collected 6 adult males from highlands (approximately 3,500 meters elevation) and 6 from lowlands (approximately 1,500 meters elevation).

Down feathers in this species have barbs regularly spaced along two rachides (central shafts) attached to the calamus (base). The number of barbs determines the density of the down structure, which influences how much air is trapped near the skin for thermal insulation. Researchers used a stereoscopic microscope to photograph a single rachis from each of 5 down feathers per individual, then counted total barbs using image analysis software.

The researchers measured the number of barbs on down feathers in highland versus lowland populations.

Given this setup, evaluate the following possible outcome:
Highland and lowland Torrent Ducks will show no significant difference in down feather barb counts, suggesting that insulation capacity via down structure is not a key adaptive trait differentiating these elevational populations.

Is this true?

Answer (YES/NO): NO